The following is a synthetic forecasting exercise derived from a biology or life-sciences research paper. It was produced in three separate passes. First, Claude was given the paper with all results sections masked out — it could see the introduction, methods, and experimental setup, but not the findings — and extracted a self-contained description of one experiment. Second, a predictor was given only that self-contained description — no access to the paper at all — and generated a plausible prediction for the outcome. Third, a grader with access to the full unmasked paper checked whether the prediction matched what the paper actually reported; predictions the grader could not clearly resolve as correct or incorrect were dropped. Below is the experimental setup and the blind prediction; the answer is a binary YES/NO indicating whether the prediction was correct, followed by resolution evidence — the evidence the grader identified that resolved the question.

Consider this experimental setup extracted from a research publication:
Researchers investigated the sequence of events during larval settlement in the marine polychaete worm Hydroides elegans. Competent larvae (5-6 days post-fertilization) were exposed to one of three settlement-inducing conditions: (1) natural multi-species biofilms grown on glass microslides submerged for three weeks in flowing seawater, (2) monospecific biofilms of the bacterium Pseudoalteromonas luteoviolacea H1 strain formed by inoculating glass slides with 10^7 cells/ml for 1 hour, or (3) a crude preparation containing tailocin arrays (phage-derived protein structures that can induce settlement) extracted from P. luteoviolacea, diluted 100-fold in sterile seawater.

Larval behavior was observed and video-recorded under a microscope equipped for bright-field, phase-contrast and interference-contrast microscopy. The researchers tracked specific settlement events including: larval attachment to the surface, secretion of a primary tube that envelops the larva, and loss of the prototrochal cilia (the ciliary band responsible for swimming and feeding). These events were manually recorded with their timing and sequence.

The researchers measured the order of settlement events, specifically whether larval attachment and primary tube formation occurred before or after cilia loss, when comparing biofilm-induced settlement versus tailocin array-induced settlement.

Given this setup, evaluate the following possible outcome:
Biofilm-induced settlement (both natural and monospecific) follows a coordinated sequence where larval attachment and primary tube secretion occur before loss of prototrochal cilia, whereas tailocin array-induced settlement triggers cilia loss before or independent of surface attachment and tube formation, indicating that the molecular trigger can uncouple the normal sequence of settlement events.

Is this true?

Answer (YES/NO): YES